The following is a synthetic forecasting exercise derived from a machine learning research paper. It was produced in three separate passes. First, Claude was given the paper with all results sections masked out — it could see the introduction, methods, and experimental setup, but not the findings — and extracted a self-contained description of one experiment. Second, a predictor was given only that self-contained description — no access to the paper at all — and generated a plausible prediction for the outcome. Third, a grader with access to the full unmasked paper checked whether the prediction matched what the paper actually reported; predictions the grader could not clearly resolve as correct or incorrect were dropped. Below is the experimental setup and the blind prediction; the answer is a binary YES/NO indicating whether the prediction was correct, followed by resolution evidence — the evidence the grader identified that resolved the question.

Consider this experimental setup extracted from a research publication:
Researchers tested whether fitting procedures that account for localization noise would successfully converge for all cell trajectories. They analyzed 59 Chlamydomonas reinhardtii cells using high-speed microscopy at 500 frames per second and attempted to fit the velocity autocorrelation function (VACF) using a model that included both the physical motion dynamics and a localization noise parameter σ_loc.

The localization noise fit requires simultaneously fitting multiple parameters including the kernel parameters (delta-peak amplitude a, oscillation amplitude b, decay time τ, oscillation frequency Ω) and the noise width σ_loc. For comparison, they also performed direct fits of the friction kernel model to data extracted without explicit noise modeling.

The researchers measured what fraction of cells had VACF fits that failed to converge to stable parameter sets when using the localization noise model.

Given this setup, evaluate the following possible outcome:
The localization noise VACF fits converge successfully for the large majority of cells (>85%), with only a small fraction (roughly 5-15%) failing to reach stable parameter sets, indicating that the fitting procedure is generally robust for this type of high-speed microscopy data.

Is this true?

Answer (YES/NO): NO